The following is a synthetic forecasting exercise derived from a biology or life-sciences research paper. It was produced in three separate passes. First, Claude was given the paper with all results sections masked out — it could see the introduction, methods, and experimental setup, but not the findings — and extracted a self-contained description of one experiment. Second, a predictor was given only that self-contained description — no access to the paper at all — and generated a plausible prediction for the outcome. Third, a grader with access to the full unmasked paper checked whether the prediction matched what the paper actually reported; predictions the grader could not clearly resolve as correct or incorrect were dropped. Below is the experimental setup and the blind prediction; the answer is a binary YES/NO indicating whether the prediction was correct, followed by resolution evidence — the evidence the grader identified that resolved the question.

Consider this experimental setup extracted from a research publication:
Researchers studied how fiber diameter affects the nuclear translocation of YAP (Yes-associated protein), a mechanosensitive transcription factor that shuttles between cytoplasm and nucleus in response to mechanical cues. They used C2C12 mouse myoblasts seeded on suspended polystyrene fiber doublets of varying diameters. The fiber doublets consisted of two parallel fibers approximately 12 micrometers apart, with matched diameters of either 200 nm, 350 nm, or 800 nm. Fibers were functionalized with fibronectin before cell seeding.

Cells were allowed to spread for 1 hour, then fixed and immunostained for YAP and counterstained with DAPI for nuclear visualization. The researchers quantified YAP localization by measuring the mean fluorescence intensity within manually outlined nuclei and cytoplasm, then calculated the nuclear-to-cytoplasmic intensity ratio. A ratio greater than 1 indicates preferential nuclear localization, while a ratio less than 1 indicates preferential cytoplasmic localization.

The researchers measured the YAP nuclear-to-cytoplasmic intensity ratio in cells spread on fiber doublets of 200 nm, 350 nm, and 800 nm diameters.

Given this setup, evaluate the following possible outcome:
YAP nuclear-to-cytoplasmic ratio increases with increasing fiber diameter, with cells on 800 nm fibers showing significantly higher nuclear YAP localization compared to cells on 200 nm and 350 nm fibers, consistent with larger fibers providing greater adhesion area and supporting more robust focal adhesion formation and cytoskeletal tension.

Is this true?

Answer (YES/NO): YES